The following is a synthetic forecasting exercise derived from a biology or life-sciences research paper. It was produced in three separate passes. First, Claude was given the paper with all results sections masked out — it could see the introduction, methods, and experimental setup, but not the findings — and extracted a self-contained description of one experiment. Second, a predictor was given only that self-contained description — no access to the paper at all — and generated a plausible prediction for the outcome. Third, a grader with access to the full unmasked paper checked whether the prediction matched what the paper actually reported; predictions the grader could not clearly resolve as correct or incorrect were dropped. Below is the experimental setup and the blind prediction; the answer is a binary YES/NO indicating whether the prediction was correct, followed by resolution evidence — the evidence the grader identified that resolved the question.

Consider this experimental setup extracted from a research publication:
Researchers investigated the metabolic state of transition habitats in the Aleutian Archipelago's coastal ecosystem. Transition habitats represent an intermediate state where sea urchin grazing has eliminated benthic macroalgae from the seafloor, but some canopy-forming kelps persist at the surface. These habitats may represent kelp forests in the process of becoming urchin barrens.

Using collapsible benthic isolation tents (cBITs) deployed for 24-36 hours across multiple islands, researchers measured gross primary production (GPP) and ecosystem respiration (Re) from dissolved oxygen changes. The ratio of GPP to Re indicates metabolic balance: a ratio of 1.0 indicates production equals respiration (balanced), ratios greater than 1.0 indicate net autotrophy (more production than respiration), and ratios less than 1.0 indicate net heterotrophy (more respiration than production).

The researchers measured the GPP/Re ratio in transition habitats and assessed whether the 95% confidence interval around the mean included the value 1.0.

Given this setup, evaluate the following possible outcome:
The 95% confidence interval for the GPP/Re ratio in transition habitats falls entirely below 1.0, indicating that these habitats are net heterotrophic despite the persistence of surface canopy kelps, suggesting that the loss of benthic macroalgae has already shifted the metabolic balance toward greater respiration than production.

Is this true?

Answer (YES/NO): NO